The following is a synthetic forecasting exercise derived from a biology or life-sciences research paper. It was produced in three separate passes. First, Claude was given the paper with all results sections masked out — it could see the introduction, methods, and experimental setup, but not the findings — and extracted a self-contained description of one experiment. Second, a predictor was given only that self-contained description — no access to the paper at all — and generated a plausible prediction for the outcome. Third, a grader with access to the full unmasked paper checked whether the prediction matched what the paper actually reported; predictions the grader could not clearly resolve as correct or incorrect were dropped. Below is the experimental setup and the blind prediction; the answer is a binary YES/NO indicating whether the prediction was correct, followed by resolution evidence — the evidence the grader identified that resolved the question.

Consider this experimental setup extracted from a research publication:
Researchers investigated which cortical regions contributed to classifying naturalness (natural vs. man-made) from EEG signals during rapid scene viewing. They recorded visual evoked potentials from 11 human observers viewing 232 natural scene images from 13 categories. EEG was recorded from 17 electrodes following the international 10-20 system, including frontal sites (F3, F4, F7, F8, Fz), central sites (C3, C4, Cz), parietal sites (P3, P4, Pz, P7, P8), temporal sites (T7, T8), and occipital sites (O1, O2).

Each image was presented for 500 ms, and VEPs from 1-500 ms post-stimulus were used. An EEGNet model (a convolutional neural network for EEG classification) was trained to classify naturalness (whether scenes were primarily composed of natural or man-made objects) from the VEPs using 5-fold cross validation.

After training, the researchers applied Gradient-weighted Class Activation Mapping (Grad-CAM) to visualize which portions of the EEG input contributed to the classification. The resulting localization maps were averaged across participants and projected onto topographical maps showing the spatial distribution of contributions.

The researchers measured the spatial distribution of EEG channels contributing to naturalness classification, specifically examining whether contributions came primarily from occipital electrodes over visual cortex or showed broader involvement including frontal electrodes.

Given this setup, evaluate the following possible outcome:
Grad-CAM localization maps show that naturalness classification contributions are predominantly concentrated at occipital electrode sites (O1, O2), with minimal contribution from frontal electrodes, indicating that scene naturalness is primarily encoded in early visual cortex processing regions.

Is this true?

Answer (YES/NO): NO